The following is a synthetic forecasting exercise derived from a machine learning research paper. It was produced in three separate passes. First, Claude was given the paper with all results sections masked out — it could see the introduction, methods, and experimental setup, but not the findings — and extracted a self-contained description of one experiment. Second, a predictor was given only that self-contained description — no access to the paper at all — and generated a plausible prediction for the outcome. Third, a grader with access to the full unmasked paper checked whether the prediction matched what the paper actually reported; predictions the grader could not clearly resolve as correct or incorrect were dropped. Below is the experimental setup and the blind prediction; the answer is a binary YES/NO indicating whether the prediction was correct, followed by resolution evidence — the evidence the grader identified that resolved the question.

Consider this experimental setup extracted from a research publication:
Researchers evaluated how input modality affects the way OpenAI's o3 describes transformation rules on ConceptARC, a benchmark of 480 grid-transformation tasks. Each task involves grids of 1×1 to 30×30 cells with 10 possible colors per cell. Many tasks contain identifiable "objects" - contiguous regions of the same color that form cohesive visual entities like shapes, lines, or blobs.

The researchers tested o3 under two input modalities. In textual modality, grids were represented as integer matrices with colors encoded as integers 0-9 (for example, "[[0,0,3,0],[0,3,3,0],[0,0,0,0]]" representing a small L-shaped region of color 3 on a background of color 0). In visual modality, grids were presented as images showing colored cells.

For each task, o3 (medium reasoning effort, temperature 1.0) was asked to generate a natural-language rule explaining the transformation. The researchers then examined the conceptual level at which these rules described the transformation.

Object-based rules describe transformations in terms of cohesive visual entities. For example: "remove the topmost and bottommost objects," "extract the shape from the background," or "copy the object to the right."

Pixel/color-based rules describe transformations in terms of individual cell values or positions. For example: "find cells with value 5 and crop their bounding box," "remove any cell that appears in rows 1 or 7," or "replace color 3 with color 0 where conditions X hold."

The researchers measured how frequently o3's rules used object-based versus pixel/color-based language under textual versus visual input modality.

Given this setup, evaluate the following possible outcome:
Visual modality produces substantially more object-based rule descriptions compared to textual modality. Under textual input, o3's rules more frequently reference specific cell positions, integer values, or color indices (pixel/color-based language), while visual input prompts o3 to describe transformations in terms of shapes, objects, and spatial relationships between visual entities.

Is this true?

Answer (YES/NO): YES